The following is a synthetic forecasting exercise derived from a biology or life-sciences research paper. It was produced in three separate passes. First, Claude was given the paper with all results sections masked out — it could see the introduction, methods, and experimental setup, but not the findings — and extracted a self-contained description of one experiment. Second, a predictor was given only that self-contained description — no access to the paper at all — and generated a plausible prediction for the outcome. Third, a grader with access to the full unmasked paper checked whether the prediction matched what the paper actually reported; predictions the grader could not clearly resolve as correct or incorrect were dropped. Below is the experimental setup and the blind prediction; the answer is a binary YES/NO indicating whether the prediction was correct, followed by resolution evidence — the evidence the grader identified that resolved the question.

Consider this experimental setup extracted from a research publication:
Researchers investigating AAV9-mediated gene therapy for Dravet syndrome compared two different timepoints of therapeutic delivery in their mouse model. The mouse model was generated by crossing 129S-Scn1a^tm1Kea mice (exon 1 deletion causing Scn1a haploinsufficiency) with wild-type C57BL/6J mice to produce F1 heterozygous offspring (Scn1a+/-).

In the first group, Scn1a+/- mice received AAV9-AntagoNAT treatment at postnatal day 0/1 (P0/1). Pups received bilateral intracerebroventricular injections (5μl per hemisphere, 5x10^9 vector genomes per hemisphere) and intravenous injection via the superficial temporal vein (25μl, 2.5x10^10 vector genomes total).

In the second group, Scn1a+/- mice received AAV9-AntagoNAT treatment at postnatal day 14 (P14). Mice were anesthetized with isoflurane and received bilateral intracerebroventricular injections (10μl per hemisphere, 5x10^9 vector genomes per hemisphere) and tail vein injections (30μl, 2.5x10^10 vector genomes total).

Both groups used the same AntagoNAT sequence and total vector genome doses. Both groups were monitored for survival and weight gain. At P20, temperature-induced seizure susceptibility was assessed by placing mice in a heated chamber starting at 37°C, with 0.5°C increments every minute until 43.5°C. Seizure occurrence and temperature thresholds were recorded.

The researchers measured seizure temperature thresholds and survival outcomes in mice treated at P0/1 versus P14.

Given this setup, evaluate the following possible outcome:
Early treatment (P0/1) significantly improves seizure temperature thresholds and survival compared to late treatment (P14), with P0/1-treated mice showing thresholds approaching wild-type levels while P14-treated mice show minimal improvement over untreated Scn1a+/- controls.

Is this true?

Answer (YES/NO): NO